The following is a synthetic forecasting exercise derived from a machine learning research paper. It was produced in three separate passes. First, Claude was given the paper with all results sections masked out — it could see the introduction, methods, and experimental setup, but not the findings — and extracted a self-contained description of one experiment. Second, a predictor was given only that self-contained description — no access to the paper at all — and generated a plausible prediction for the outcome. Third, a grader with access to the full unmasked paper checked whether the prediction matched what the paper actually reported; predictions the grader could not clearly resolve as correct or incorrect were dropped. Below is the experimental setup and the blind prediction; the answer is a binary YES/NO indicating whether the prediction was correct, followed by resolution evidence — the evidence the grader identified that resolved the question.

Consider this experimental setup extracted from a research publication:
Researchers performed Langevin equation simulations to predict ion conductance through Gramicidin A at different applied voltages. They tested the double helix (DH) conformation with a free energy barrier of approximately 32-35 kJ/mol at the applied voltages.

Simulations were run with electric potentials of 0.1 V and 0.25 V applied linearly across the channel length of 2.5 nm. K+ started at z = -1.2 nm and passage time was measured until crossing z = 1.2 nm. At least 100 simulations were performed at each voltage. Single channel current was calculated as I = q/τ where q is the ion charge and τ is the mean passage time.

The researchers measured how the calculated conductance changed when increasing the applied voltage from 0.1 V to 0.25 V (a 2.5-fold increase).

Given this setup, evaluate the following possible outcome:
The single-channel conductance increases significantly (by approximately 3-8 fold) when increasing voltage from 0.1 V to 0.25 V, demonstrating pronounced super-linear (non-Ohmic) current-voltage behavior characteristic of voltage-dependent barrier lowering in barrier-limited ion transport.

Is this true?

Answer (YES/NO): NO